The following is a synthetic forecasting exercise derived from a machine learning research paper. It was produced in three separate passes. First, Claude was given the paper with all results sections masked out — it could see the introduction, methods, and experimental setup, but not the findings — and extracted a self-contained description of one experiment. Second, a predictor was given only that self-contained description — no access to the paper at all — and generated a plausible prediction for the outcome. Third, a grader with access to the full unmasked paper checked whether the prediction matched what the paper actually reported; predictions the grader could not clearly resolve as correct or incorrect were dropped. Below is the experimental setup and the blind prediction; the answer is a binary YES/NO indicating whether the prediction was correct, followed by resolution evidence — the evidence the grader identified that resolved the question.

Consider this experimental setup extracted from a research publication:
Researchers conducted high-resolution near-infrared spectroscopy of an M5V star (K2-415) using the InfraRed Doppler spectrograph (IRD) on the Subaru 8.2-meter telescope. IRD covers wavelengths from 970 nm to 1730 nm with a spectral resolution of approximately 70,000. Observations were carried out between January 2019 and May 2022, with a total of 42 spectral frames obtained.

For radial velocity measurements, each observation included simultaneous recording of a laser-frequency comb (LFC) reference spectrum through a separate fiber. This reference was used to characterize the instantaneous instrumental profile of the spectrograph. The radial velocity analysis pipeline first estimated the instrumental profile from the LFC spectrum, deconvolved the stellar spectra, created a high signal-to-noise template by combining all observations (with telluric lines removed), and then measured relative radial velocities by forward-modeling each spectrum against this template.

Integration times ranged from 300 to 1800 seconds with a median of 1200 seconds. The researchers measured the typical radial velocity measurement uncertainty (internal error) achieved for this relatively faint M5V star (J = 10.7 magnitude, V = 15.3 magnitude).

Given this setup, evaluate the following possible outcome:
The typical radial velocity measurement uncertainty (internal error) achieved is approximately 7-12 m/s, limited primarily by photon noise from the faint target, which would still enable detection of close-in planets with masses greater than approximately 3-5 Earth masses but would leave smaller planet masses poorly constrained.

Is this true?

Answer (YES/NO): NO